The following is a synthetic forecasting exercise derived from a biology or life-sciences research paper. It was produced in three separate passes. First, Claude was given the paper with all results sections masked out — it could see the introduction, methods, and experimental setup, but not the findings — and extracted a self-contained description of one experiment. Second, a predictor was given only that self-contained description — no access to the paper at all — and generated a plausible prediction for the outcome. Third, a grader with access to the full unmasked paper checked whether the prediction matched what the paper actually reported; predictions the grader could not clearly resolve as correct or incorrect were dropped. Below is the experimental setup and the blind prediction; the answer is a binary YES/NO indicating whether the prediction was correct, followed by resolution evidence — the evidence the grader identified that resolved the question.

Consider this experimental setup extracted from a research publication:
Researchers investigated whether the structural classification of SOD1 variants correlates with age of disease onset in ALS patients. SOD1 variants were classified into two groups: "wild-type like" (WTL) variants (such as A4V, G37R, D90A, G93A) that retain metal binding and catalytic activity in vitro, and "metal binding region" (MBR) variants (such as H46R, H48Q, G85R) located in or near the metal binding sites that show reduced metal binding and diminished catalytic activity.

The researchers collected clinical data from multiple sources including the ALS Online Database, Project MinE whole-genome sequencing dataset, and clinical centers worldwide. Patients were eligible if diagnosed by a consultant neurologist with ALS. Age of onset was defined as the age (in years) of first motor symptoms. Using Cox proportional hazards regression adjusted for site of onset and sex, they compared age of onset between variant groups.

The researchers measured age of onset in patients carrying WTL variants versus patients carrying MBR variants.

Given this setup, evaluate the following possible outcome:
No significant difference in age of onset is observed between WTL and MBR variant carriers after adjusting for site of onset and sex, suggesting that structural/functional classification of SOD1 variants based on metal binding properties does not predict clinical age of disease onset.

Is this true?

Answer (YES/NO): YES